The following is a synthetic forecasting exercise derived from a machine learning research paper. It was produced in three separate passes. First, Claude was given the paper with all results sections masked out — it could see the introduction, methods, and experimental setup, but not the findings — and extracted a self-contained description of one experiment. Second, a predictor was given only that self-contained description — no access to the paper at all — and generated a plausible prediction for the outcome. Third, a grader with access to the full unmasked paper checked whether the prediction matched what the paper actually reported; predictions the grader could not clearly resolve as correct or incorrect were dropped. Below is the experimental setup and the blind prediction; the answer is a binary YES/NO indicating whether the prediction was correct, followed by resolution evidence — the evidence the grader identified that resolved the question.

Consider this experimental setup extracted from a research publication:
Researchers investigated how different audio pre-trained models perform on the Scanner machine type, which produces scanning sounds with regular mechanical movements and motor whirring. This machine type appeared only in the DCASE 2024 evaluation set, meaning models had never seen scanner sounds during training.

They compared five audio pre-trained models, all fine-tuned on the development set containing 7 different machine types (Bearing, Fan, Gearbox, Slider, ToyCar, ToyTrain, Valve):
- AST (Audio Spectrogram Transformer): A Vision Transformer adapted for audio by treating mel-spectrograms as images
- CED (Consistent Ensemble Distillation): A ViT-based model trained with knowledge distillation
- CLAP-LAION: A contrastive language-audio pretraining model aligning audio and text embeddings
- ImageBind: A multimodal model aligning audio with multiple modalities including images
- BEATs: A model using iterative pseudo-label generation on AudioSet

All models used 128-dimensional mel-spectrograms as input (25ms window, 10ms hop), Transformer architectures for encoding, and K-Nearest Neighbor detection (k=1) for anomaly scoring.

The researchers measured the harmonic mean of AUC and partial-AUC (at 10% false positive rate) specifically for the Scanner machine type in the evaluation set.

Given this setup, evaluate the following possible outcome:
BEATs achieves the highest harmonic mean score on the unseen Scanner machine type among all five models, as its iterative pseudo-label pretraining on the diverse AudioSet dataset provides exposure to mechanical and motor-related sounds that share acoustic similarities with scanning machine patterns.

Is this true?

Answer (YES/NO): NO